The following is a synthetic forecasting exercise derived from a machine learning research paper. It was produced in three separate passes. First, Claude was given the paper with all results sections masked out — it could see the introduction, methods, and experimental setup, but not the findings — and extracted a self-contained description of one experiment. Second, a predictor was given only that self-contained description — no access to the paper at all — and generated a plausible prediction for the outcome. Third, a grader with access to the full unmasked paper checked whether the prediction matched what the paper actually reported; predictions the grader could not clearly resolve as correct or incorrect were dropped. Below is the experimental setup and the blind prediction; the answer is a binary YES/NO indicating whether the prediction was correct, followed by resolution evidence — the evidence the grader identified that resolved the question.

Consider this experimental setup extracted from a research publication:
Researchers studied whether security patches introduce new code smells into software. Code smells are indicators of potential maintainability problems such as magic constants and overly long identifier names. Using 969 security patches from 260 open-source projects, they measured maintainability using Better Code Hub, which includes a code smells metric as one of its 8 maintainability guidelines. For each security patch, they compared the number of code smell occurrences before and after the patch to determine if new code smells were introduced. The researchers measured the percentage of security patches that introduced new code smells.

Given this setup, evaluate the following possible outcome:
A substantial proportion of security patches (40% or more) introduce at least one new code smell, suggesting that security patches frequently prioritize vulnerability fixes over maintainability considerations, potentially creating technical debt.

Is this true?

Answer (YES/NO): NO